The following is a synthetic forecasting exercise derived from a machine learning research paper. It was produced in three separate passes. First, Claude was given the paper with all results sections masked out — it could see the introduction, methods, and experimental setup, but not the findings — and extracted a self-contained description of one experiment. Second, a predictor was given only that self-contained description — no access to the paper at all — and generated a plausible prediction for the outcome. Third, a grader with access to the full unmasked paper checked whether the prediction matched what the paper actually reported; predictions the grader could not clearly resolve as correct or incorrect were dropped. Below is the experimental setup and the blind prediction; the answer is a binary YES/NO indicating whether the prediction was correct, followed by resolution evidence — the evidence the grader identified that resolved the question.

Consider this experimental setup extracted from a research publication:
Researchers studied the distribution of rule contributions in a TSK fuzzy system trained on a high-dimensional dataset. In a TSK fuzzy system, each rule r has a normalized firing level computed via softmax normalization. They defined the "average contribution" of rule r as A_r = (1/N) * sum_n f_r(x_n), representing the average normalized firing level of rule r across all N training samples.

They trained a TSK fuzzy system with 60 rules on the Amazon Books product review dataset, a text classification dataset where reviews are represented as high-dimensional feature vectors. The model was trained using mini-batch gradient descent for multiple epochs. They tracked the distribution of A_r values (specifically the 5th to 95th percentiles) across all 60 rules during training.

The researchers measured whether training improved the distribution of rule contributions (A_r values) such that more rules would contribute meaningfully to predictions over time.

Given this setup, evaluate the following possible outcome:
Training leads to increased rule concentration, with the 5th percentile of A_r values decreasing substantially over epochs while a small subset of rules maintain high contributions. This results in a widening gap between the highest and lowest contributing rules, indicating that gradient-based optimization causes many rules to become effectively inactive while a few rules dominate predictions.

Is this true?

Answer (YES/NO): NO